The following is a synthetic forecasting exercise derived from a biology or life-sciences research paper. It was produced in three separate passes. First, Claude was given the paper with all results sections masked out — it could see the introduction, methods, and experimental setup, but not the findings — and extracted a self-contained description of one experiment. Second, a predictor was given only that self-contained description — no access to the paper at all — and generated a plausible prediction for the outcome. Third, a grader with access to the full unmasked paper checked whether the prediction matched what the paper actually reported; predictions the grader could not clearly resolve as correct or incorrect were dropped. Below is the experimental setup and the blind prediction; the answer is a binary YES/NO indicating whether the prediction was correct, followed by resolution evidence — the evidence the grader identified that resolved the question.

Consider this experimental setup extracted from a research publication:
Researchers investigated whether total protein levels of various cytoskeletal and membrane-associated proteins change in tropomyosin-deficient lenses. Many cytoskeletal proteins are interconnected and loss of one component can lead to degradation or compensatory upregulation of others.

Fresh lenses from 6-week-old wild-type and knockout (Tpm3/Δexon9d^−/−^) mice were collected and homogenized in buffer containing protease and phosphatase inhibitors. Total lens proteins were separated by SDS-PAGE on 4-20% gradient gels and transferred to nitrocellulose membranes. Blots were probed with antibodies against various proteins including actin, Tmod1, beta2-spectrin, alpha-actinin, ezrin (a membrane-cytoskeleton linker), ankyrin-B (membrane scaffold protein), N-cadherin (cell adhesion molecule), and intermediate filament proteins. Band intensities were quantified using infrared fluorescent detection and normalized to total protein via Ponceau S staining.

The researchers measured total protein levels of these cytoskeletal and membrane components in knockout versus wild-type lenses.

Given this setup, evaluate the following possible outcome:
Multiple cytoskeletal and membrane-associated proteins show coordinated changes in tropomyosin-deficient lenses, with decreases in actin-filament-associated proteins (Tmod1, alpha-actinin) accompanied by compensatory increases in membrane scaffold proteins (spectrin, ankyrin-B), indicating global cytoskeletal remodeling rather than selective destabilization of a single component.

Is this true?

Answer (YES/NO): NO